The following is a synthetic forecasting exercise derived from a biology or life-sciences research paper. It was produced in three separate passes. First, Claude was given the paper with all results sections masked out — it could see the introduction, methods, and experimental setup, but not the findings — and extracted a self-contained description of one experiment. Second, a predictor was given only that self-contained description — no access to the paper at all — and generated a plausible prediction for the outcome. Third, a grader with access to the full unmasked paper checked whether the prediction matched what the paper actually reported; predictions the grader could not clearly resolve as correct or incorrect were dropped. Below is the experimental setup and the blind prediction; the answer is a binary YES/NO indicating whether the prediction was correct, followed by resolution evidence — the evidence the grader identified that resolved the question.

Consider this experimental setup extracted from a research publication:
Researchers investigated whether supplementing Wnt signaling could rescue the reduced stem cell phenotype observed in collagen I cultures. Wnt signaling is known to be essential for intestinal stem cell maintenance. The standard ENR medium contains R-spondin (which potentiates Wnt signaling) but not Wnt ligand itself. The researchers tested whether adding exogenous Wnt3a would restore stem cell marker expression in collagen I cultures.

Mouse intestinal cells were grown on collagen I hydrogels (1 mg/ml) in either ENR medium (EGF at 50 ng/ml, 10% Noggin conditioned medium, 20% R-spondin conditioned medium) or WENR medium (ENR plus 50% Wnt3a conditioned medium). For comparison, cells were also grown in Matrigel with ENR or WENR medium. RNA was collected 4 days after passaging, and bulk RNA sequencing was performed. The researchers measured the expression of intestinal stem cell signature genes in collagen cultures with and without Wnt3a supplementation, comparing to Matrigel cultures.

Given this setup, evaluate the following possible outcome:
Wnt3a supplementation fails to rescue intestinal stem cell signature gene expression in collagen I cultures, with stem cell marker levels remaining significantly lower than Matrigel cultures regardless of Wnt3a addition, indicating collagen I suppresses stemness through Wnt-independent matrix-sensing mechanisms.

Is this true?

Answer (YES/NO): YES